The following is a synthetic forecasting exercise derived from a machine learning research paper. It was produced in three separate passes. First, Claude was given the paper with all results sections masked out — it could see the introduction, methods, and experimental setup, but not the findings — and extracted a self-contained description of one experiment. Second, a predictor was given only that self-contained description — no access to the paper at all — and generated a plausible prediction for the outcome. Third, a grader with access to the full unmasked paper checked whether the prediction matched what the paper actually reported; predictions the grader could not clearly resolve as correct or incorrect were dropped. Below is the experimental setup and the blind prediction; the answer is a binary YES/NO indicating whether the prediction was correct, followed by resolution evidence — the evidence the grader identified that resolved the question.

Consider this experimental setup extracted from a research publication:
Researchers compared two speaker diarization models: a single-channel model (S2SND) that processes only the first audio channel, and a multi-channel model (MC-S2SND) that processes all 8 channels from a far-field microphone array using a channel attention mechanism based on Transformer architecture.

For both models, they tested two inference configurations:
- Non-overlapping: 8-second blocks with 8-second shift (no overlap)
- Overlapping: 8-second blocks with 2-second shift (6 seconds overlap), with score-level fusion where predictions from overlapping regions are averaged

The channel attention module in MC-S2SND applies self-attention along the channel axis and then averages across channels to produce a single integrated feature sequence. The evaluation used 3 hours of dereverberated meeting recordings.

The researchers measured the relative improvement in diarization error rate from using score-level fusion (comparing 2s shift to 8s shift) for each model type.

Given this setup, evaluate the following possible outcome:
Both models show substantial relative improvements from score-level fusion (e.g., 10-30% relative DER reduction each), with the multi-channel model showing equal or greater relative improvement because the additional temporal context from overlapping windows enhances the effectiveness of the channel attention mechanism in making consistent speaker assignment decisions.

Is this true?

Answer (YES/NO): NO